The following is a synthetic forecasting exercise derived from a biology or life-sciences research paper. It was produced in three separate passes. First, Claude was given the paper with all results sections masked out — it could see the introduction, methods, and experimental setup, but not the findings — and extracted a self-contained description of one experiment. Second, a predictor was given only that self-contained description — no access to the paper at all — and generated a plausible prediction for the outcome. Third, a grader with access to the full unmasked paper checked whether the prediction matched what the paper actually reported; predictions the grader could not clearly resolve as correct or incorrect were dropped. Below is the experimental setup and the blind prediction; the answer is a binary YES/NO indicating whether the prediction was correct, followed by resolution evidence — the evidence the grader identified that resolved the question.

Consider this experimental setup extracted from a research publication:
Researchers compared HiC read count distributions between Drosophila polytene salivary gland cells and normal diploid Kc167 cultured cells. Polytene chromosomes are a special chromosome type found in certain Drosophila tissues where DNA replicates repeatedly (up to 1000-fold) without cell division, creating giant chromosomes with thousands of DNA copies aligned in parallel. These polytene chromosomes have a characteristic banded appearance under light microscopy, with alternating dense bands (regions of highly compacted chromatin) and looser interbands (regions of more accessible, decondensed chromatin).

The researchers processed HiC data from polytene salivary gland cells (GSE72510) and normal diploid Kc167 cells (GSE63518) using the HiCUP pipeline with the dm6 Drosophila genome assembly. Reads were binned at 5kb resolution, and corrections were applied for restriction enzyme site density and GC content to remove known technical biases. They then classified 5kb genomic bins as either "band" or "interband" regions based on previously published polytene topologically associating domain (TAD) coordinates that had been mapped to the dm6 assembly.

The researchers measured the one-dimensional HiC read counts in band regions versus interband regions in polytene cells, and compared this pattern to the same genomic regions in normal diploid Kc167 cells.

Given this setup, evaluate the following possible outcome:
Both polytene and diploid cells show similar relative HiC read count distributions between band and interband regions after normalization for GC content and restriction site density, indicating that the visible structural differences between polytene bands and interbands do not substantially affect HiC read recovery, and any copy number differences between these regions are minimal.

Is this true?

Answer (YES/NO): NO